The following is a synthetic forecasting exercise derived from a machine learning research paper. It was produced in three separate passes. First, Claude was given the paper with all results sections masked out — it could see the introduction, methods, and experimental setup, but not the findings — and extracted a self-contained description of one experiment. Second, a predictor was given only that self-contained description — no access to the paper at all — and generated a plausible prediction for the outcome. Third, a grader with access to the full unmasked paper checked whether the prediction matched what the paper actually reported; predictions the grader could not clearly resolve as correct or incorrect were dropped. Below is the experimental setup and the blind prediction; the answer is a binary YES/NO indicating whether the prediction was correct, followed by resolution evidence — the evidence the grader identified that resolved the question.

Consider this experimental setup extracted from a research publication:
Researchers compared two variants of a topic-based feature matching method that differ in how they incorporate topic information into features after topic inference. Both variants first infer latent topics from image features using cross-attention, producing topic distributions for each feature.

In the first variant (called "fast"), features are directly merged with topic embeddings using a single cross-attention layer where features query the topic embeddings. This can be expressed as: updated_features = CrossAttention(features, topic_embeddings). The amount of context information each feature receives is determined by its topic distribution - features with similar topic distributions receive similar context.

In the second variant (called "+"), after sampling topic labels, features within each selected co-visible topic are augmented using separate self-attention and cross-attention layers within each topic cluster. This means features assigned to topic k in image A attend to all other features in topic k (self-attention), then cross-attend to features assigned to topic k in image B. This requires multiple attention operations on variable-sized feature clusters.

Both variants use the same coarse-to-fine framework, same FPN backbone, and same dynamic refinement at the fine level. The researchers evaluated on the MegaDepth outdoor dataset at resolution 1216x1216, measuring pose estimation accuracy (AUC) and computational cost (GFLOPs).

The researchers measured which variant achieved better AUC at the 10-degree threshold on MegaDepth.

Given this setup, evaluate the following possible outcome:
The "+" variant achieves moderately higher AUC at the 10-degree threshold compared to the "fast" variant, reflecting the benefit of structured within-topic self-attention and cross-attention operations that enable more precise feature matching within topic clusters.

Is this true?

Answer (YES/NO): NO